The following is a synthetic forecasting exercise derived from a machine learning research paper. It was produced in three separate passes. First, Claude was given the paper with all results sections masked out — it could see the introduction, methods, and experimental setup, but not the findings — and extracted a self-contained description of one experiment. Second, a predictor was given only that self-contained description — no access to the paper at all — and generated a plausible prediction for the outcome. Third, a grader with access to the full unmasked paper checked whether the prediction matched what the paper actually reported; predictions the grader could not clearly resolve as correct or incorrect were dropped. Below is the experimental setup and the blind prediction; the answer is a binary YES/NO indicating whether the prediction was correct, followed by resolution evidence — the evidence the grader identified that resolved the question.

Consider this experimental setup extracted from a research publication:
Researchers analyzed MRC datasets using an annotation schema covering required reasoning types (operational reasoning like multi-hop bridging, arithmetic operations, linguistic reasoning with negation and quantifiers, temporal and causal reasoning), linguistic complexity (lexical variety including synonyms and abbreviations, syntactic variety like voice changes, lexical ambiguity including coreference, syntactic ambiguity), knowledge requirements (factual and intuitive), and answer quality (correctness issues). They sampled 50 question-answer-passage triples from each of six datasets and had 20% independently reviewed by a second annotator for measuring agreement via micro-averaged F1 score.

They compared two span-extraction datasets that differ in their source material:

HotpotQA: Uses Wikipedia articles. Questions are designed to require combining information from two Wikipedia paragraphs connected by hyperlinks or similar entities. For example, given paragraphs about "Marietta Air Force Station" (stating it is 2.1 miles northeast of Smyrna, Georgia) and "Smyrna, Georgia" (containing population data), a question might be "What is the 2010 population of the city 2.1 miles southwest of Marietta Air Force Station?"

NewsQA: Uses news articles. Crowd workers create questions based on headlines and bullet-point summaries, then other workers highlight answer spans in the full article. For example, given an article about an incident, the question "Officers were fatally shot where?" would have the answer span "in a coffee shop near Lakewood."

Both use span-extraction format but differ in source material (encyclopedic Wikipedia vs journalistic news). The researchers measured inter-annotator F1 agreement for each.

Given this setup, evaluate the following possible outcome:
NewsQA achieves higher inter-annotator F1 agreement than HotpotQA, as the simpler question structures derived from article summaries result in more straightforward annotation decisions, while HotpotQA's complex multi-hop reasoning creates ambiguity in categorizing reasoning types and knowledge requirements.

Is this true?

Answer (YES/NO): NO